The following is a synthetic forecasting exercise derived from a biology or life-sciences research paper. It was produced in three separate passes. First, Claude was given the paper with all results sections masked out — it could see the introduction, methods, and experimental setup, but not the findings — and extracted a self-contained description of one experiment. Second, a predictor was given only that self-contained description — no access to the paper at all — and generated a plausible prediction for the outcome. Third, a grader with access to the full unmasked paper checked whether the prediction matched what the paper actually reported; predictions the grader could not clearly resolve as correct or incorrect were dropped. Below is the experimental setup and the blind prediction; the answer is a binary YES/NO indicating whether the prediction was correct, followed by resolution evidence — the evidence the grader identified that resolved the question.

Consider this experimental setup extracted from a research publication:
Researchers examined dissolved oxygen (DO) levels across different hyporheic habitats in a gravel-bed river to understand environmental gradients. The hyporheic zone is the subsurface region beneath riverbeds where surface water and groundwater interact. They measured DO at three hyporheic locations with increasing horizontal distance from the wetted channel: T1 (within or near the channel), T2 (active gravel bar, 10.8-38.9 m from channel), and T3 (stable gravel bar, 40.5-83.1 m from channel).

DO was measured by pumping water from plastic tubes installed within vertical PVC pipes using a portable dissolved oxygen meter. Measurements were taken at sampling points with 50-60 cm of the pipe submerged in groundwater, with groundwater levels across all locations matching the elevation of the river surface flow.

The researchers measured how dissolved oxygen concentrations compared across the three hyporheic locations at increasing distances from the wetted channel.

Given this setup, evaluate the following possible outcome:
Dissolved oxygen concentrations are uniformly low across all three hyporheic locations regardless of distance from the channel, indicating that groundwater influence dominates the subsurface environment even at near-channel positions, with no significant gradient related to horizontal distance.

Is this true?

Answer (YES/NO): NO